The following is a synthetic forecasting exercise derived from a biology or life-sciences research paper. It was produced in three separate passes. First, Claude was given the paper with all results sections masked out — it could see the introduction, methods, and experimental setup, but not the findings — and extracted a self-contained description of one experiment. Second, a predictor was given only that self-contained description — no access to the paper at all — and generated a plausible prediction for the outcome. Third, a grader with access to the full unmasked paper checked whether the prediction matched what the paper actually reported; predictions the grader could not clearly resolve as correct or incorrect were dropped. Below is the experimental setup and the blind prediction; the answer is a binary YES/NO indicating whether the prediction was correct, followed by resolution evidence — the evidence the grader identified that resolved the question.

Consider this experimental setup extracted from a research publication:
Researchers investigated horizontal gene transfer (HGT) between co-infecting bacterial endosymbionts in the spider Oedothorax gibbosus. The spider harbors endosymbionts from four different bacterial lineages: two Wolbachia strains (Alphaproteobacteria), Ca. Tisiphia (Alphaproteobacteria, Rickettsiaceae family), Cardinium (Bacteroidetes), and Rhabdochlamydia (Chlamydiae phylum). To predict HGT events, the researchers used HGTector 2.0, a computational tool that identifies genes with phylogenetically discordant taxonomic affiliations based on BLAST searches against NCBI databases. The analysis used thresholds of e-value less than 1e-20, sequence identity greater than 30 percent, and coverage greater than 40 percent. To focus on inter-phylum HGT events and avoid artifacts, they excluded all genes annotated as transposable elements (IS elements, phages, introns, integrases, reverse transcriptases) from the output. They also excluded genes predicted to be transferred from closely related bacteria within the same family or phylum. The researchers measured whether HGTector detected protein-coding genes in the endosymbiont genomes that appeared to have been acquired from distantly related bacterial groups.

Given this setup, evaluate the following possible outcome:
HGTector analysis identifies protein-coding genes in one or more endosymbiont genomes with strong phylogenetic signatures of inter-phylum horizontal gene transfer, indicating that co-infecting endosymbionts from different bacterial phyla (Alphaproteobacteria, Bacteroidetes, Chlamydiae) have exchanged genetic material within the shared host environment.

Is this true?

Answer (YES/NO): NO